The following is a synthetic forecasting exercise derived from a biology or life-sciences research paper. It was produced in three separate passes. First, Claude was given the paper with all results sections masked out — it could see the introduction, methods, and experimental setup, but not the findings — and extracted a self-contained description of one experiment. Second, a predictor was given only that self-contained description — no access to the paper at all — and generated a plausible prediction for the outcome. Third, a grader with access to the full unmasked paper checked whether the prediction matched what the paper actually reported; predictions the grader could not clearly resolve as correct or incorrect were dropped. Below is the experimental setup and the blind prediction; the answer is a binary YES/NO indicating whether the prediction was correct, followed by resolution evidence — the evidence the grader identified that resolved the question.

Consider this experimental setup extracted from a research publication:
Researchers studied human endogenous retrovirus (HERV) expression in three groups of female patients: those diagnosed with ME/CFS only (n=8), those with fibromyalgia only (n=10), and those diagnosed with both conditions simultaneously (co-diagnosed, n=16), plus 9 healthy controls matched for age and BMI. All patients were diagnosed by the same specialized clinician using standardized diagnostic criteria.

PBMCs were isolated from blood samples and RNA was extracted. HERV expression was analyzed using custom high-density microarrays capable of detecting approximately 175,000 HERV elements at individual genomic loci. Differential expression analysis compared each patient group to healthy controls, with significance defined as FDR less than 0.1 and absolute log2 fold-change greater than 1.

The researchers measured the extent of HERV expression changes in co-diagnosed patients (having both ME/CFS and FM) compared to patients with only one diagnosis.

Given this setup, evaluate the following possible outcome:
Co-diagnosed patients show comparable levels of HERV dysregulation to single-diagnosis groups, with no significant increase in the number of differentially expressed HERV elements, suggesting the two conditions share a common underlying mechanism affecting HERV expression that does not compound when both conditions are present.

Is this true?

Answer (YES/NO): NO